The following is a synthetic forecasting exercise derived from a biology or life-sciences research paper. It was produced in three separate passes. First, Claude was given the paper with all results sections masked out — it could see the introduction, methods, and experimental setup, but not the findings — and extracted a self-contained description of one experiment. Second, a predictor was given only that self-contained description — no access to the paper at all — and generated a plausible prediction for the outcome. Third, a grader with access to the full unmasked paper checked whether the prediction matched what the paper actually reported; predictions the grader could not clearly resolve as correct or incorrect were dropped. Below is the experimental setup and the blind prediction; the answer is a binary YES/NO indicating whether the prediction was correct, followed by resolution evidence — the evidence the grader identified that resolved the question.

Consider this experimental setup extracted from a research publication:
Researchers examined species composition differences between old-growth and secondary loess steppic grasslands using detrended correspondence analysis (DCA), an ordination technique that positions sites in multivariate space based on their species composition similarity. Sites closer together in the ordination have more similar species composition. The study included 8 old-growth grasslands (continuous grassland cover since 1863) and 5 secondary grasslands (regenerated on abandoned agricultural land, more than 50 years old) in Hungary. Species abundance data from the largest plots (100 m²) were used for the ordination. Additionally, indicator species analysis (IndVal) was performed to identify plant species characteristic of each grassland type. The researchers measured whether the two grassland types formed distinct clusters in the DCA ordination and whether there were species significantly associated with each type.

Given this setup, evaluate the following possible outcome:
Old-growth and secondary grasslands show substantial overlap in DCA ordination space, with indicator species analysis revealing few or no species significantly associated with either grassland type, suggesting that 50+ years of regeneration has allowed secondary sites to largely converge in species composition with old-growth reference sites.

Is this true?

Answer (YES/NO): NO